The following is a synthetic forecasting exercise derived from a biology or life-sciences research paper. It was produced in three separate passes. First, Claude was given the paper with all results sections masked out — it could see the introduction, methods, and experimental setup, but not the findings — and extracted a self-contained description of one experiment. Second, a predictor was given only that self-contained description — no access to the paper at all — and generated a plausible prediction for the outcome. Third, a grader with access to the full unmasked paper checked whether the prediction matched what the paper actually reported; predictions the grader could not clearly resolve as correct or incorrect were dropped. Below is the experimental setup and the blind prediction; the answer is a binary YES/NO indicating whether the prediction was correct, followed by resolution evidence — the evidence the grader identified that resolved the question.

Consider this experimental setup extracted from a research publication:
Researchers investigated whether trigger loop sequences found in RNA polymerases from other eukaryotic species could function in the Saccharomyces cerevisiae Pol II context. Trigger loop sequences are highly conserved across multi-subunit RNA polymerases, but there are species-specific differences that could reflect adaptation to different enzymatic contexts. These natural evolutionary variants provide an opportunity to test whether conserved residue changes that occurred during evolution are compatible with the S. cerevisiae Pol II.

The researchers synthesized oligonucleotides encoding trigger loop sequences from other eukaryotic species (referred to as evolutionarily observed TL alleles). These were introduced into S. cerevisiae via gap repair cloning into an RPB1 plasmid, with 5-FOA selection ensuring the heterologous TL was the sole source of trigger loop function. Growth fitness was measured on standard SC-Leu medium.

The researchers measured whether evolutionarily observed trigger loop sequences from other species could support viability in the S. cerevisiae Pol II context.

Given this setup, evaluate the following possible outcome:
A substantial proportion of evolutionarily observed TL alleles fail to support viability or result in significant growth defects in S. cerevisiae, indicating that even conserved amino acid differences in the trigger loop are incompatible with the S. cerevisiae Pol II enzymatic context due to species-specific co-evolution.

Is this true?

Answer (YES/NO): YES